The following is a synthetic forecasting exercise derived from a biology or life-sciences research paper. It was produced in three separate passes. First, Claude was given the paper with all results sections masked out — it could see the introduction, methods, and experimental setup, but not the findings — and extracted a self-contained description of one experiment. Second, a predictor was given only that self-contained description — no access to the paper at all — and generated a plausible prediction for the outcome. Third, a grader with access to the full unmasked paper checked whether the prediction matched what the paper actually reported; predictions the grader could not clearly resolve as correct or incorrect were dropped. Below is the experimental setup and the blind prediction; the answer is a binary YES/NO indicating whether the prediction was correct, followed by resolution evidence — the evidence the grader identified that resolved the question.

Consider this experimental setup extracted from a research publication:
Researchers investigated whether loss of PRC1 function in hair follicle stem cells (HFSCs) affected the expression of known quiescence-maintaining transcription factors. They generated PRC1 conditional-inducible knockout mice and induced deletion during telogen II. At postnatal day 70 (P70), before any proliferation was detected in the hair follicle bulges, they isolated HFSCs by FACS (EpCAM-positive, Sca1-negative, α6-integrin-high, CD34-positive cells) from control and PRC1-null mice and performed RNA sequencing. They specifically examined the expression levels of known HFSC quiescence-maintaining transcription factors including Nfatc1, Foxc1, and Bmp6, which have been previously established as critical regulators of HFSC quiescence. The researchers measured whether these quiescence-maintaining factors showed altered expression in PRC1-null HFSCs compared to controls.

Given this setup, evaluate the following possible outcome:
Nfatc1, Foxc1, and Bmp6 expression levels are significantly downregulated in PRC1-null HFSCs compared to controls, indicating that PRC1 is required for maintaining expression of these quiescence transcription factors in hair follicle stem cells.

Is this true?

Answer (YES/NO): NO